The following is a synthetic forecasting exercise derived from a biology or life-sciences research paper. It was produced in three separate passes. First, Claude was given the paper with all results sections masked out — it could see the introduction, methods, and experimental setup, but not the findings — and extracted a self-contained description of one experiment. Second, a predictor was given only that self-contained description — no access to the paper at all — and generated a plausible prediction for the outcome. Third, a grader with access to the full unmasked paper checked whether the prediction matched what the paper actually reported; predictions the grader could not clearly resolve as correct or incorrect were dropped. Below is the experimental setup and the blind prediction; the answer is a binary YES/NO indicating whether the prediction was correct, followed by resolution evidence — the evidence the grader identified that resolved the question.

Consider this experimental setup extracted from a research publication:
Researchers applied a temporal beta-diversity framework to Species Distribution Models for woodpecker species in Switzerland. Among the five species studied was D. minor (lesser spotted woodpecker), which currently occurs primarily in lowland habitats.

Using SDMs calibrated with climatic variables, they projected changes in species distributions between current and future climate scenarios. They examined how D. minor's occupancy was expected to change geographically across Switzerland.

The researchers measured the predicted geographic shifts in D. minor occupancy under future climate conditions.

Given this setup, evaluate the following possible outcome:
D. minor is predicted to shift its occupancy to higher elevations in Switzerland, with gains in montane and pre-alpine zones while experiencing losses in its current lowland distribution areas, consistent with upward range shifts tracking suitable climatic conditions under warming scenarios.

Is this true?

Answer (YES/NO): NO